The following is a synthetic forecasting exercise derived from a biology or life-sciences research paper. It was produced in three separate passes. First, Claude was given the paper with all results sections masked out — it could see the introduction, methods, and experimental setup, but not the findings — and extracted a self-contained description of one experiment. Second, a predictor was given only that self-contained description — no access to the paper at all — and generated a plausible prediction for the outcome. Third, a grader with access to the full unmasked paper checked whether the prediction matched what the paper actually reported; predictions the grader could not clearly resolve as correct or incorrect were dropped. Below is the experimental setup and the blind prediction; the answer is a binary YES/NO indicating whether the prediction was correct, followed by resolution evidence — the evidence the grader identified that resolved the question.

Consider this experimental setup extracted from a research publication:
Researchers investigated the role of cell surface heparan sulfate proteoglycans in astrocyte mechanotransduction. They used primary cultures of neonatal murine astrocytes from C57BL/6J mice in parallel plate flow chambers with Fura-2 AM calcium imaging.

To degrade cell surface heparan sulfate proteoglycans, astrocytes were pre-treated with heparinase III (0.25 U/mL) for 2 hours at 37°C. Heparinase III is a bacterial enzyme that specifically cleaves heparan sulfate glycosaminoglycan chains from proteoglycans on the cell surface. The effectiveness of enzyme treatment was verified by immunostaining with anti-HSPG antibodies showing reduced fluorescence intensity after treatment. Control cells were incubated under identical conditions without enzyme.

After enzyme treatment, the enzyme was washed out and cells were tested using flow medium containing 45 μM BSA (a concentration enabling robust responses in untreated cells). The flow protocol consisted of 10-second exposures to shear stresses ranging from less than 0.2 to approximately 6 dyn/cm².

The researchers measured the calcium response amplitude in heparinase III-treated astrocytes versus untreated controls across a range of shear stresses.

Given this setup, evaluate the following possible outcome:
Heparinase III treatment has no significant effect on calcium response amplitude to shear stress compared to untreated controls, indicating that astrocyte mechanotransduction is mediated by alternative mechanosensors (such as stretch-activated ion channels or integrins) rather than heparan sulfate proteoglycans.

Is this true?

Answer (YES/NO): NO